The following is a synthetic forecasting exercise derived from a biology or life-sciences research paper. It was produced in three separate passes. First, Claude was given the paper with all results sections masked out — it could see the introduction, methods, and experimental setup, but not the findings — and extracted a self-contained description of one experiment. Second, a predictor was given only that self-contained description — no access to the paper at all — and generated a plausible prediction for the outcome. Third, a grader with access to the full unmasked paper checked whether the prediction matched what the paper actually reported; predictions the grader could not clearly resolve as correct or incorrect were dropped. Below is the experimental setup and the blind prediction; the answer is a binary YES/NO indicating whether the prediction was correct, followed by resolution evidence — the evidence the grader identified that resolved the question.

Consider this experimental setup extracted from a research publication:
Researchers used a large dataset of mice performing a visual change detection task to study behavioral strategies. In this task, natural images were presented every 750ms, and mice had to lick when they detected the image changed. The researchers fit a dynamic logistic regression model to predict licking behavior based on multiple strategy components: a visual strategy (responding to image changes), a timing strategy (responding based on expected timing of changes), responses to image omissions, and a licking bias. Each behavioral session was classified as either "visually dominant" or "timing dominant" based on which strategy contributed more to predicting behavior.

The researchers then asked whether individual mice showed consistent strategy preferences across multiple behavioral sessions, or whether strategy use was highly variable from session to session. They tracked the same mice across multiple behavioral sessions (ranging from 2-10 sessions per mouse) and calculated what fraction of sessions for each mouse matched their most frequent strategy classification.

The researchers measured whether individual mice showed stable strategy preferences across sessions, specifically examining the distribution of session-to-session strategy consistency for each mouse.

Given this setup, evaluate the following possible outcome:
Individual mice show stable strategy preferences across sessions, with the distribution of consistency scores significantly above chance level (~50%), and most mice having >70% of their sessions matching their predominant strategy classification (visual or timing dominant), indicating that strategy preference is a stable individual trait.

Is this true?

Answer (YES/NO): YES